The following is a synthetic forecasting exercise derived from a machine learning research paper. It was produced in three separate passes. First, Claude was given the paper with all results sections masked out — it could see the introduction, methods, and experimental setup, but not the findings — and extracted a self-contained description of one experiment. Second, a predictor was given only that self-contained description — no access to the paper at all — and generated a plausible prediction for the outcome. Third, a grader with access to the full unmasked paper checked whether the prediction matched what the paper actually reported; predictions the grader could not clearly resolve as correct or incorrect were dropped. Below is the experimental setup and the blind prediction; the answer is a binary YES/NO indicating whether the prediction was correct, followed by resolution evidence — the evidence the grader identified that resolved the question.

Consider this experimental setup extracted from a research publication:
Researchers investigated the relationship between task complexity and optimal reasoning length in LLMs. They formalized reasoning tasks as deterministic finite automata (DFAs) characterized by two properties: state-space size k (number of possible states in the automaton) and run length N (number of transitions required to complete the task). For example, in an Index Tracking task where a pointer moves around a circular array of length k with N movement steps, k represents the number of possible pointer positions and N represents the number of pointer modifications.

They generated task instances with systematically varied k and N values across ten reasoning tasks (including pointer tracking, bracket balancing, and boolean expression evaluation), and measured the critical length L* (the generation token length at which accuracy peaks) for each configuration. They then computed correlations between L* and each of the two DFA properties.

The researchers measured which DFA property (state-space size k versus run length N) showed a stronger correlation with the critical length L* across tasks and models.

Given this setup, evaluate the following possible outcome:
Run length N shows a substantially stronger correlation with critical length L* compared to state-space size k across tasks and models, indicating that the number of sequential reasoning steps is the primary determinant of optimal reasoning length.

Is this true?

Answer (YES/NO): YES